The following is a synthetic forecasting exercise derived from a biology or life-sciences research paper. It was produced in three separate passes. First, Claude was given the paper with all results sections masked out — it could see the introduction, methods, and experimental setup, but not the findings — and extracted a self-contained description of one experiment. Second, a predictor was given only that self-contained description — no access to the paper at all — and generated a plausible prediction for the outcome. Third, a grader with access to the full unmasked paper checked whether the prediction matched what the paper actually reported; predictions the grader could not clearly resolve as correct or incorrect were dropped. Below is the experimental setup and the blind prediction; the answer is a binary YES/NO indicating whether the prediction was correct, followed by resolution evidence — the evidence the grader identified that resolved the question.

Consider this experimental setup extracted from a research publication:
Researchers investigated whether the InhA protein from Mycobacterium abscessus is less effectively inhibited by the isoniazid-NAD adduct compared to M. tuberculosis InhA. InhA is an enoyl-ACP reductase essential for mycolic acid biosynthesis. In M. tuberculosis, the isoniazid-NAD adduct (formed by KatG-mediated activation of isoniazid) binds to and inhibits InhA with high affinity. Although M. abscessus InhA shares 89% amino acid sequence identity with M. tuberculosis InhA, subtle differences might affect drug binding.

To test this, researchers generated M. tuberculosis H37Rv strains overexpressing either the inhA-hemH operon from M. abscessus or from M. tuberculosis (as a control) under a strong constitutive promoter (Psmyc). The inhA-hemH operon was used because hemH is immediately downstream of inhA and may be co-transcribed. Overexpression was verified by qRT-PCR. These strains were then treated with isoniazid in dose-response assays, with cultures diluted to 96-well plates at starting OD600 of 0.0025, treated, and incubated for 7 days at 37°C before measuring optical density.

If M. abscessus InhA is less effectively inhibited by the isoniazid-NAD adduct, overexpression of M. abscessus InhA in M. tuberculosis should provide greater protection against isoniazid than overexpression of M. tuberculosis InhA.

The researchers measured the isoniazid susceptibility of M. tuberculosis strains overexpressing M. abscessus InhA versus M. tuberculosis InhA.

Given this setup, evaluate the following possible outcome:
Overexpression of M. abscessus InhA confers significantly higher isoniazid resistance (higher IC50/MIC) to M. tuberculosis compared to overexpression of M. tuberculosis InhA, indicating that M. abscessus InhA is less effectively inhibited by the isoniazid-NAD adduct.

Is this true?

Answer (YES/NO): YES